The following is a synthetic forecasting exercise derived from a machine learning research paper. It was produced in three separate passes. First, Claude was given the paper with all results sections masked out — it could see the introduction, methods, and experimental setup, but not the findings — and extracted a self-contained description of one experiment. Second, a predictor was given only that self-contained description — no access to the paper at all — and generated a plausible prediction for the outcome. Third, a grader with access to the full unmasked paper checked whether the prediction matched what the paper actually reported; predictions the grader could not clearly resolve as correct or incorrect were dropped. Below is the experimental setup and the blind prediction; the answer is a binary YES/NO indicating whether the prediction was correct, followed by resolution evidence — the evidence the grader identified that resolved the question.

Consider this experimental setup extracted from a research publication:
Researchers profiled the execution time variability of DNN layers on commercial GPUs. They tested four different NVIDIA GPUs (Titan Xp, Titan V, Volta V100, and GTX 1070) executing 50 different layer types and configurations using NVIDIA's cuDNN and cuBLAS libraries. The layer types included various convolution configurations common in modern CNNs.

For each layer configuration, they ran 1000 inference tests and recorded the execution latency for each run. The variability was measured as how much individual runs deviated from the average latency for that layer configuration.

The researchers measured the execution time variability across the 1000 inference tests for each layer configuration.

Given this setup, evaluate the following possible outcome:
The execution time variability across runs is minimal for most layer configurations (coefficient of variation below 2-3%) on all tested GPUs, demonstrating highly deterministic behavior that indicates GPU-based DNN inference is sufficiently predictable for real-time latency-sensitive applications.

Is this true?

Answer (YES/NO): NO